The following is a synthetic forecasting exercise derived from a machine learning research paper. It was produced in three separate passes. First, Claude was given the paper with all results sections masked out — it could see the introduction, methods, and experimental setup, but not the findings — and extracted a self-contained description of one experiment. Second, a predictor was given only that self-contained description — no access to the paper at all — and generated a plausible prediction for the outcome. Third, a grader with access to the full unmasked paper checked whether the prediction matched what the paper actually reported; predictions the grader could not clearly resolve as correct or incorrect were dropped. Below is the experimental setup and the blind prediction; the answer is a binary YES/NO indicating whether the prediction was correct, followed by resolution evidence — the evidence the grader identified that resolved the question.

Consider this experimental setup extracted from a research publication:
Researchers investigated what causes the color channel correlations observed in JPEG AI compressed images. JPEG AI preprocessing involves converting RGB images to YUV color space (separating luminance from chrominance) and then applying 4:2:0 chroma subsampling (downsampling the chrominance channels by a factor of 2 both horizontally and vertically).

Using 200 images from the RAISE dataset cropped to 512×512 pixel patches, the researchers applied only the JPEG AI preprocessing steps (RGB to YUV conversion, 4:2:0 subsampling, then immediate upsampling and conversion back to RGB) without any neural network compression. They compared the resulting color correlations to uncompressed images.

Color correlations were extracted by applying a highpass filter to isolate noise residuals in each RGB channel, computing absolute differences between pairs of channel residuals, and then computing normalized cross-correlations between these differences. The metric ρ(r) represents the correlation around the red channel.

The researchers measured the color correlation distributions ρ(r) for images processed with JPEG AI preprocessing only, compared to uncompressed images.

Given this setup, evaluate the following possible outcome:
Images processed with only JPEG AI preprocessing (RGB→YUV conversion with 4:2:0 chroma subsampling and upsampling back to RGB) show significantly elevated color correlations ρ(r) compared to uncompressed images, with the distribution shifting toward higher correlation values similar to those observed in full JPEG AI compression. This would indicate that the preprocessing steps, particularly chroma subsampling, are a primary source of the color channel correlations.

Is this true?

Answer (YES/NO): YES